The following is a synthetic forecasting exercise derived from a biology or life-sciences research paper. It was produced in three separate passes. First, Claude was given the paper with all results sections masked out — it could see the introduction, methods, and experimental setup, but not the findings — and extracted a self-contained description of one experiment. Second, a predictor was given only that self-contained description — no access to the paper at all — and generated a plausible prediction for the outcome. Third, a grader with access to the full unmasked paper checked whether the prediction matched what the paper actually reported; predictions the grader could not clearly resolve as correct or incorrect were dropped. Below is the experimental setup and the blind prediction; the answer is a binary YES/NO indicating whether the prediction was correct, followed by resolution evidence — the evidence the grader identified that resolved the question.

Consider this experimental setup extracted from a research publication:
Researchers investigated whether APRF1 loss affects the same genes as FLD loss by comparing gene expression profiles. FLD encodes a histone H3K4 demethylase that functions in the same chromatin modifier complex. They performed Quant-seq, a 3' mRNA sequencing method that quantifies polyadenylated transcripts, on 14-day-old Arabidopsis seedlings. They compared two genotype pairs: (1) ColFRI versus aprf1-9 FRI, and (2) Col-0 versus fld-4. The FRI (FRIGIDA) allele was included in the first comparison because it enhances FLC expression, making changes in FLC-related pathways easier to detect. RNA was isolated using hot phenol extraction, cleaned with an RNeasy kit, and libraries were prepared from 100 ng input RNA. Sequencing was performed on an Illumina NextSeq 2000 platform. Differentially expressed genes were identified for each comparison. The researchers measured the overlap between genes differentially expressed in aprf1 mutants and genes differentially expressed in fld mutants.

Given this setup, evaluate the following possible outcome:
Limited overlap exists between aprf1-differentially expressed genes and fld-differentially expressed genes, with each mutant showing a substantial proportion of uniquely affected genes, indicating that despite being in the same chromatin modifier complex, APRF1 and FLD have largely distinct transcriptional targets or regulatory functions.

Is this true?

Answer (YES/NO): NO